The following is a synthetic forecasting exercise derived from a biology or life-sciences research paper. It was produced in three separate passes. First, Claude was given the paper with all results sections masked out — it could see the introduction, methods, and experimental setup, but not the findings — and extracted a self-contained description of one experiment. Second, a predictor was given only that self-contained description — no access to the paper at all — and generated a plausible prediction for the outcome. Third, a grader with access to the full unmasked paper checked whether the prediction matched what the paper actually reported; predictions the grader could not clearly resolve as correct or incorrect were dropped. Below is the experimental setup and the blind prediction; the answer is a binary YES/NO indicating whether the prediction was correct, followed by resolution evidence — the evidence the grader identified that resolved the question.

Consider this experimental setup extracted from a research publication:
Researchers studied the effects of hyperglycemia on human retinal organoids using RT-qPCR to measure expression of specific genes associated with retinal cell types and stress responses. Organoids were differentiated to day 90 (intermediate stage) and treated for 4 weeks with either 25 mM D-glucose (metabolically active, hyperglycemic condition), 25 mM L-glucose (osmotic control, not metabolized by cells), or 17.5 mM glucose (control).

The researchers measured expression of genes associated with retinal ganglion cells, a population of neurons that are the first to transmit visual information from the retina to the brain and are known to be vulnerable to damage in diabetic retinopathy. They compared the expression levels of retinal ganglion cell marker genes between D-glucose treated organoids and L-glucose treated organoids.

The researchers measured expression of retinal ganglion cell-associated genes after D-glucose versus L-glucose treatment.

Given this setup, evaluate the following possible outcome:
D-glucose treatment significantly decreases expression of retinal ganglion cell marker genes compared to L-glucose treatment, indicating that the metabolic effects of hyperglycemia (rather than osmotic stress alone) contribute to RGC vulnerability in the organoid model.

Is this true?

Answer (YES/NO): NO